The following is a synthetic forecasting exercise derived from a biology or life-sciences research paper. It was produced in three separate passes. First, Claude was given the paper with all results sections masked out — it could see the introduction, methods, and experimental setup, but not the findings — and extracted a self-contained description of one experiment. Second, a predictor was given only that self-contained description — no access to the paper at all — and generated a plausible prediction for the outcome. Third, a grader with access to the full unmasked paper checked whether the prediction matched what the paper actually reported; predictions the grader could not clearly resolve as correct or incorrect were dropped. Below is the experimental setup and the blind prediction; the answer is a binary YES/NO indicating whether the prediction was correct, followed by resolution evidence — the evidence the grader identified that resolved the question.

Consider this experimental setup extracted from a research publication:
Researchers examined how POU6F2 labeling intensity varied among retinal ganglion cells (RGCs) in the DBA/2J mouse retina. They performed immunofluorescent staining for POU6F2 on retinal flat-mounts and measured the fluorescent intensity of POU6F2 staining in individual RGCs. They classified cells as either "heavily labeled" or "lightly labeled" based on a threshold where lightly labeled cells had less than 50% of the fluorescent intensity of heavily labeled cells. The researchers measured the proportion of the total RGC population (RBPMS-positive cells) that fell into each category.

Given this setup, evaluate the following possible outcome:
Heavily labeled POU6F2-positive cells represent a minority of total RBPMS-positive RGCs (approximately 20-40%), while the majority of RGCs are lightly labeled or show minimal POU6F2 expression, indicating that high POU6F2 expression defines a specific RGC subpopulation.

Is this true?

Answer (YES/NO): NO